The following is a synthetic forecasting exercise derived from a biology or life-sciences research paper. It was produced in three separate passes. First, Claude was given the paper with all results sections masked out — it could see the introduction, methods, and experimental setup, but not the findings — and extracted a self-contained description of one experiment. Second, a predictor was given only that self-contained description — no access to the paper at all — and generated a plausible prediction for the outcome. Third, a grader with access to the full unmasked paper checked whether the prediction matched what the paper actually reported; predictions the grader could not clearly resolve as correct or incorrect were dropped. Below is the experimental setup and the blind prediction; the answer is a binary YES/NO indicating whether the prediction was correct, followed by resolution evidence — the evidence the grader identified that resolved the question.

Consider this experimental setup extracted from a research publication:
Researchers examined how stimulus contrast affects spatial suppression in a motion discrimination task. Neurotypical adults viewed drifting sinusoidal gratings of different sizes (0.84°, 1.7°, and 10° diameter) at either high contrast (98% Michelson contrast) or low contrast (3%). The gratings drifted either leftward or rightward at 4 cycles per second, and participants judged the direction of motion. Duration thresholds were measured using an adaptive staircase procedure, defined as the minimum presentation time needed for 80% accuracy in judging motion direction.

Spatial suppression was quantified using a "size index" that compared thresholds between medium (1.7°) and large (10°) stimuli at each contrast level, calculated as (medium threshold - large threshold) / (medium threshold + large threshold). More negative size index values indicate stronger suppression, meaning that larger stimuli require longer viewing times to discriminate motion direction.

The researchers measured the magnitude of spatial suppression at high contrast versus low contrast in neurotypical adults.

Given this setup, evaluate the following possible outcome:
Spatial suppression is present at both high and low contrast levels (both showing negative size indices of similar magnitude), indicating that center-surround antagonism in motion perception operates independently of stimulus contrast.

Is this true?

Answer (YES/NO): NO